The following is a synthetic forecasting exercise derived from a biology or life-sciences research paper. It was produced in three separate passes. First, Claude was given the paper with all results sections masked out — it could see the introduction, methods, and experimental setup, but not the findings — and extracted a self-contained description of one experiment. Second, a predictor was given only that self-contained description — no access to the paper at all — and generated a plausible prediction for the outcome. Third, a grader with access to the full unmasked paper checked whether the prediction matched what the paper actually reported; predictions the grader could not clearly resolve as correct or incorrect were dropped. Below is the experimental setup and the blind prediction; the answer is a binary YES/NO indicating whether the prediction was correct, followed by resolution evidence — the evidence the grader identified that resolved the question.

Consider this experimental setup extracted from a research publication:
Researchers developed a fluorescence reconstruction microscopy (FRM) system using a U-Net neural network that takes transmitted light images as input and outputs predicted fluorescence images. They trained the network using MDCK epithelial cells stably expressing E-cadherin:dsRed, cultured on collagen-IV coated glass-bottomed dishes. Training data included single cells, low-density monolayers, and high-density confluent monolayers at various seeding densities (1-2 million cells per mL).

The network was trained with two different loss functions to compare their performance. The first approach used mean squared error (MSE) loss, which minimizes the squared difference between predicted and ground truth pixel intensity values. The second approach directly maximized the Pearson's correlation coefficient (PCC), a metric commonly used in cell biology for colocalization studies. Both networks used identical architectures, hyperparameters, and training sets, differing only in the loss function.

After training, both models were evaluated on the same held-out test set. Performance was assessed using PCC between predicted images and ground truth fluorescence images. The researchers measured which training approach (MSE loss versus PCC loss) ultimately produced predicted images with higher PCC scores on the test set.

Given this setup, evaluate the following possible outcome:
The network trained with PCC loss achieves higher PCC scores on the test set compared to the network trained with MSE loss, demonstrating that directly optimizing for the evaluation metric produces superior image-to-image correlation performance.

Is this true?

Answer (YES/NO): NO